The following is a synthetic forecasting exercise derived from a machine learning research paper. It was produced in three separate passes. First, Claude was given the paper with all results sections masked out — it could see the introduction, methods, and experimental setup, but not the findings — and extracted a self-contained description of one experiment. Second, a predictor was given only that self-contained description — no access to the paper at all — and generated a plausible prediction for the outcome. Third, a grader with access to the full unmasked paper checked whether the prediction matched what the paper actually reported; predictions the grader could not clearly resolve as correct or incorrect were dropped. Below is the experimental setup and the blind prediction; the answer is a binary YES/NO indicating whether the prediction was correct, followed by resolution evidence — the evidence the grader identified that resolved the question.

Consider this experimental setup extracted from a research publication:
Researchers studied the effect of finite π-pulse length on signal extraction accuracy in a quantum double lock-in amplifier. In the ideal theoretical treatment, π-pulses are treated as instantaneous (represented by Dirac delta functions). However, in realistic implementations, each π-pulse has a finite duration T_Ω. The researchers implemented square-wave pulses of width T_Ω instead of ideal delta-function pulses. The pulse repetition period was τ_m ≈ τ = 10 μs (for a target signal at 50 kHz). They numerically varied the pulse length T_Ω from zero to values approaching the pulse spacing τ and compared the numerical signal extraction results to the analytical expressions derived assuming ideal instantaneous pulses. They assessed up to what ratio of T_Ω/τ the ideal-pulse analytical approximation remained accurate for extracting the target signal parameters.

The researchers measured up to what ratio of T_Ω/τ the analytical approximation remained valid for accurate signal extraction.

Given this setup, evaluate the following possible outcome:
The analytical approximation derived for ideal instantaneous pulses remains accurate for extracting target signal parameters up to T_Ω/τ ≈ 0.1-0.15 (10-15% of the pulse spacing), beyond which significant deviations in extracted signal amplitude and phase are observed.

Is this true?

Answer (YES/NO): NO